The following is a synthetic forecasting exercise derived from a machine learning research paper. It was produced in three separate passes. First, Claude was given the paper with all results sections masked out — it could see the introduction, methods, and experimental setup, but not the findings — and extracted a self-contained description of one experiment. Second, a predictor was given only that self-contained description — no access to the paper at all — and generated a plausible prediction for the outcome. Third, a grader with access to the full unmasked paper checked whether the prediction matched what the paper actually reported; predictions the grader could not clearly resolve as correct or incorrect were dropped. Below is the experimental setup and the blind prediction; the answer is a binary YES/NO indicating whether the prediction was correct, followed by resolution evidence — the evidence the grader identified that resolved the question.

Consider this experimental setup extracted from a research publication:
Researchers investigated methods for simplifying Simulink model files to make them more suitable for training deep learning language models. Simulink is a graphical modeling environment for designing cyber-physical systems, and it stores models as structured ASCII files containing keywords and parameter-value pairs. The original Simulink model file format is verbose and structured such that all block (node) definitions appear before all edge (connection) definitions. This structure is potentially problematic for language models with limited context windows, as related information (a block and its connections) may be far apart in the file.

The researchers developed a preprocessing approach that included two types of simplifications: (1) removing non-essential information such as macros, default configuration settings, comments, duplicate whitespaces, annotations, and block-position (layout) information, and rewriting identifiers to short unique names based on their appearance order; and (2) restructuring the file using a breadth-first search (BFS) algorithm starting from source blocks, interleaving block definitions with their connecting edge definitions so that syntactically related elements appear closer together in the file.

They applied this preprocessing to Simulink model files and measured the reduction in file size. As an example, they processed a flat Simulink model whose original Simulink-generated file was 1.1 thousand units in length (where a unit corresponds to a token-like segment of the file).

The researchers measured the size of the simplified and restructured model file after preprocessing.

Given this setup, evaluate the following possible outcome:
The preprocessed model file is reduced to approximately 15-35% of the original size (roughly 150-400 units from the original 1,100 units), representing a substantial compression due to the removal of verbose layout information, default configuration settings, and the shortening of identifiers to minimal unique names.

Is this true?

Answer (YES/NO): NO